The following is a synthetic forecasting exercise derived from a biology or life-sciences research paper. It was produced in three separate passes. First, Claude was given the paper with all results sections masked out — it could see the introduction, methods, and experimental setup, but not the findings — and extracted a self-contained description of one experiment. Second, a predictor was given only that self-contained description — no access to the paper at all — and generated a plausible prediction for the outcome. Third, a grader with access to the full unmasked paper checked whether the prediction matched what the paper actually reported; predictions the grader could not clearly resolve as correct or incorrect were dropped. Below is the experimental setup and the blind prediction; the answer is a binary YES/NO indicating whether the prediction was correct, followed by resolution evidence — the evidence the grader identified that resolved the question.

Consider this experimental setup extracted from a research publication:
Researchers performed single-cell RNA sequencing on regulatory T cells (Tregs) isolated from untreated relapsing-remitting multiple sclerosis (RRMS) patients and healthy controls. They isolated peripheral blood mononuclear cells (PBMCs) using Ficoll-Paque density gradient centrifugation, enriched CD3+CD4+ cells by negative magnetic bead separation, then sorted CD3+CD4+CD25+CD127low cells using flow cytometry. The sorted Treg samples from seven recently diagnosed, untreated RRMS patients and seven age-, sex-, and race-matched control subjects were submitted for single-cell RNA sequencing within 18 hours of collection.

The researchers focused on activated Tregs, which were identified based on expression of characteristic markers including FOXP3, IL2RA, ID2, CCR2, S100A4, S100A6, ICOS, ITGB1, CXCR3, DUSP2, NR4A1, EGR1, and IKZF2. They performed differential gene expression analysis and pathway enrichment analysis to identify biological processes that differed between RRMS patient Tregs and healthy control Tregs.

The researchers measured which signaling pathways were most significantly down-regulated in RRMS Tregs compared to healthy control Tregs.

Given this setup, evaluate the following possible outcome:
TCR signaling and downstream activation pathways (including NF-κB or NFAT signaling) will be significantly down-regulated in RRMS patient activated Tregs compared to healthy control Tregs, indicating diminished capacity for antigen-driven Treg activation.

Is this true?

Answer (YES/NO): NO